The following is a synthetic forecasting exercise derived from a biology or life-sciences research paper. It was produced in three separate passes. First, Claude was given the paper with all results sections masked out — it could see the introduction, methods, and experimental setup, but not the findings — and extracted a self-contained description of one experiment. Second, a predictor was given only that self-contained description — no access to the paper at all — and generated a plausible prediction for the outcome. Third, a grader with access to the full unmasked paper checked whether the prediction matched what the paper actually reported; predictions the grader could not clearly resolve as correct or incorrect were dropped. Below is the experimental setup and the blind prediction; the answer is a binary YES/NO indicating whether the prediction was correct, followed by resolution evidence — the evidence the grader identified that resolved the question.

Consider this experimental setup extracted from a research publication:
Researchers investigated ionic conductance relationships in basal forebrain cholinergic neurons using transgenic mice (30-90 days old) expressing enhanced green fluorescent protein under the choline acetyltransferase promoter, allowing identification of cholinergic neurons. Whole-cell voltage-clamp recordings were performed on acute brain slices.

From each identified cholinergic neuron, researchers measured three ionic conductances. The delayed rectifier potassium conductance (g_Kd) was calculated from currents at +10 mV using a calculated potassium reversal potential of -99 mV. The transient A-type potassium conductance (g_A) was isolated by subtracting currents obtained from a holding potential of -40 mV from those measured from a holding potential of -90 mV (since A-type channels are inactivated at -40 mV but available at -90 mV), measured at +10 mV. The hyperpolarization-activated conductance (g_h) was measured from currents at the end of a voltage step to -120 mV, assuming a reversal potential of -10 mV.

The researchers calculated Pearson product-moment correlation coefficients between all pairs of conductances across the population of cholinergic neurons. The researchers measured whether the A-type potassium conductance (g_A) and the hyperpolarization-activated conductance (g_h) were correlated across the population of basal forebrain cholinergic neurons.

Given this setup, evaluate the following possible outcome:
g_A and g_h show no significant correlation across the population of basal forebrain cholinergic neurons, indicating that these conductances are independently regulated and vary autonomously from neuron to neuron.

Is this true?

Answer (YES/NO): YES